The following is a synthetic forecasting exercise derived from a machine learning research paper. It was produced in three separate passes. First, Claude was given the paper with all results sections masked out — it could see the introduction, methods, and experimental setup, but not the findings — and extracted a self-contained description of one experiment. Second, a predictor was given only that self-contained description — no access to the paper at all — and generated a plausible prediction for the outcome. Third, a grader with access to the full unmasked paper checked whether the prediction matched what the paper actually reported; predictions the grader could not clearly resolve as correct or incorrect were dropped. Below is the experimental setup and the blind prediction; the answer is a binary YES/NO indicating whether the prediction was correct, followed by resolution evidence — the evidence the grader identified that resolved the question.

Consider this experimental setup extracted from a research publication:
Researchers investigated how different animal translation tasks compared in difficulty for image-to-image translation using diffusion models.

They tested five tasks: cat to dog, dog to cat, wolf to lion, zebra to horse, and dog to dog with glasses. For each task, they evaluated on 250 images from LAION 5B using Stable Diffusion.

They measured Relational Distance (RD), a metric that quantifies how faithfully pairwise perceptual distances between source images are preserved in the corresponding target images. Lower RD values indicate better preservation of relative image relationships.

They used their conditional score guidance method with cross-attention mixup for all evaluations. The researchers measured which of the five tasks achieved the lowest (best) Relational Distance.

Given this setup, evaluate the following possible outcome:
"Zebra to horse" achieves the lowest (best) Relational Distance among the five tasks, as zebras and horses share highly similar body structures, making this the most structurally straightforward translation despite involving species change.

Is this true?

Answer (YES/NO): NO